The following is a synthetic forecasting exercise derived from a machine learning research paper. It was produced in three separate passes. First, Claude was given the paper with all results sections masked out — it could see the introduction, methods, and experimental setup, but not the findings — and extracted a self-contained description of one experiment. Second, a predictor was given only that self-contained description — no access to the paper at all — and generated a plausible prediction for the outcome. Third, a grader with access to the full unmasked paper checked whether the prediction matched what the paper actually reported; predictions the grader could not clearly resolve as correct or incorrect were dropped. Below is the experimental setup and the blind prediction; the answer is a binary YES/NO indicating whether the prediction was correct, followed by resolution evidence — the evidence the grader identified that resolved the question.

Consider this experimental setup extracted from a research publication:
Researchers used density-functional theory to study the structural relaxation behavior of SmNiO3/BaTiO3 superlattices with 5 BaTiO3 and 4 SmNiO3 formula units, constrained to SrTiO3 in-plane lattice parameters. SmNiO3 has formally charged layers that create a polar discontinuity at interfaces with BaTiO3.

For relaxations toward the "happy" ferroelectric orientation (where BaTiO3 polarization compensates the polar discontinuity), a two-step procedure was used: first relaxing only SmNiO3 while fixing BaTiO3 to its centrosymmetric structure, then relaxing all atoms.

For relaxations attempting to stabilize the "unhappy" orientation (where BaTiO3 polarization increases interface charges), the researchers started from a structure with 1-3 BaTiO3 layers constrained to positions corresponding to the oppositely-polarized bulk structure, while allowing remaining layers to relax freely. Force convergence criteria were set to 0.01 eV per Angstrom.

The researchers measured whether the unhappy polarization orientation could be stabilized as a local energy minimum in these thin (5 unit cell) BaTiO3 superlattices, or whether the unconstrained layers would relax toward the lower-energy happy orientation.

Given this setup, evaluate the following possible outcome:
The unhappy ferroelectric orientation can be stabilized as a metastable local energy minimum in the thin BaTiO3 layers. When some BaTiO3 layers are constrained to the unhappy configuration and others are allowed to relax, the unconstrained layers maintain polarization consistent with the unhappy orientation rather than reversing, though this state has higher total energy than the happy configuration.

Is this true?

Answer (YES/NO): NO